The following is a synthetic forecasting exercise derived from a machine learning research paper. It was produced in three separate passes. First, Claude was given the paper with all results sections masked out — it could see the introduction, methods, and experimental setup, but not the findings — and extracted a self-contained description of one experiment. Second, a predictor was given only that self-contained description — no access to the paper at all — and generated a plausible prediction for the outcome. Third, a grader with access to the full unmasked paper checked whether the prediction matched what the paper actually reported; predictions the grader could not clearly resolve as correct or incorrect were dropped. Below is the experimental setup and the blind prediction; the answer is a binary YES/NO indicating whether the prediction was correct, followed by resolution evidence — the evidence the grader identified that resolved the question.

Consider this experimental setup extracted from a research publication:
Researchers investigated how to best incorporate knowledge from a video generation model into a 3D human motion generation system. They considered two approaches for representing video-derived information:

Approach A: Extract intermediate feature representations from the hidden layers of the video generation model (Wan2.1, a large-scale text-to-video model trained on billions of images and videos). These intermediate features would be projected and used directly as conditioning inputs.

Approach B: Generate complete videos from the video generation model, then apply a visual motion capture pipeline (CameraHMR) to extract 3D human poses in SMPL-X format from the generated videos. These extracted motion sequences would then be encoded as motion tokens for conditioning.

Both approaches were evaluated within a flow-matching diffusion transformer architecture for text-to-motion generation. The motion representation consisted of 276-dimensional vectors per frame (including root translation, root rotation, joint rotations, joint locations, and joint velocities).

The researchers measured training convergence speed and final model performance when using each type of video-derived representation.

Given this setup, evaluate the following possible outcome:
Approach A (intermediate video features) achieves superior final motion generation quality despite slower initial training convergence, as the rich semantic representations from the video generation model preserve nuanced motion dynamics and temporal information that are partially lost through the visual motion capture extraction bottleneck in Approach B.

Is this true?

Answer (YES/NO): NO